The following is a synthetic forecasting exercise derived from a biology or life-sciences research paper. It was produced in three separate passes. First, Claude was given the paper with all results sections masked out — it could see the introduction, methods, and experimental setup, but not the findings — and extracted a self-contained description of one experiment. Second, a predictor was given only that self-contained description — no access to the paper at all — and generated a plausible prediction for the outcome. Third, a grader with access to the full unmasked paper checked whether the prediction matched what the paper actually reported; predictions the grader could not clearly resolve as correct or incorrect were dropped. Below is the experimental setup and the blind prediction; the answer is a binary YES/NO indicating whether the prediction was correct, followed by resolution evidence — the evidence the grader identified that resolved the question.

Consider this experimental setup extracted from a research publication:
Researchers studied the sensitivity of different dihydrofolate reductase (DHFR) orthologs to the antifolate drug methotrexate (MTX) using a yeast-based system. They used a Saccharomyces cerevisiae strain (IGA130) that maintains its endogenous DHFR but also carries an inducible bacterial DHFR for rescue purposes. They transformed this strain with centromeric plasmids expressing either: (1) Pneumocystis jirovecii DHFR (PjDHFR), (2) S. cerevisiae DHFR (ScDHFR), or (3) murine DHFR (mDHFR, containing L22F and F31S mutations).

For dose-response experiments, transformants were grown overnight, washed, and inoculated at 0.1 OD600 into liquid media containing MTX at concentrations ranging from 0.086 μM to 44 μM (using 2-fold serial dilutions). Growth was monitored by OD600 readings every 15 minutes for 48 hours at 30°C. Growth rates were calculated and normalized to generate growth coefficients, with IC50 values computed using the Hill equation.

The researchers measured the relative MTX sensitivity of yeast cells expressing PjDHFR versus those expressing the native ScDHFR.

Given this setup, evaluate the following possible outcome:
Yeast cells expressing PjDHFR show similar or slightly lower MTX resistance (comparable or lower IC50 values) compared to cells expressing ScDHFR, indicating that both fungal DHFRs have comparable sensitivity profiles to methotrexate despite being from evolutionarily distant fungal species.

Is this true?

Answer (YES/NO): NO